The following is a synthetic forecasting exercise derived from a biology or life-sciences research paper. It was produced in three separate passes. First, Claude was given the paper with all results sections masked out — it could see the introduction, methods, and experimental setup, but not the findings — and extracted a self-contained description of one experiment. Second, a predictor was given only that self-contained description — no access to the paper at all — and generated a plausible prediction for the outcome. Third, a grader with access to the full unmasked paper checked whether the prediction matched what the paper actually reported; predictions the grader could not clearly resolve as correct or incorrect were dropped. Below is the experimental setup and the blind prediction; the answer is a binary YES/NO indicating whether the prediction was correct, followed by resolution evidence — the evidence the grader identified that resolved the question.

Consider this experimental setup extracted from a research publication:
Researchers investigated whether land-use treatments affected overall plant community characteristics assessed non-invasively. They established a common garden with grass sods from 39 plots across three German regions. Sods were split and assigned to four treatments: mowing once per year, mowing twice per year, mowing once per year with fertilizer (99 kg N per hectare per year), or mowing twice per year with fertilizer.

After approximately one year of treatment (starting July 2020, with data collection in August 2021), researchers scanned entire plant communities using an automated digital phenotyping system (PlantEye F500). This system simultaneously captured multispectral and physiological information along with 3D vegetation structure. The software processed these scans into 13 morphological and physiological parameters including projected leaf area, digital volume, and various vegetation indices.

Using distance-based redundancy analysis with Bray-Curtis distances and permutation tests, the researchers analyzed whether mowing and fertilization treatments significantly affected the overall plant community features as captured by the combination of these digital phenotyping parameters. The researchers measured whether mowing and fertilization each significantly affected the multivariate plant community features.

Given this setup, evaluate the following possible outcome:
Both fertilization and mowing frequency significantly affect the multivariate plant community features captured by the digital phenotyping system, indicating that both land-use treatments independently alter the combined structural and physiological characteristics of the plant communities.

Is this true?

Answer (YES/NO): YES